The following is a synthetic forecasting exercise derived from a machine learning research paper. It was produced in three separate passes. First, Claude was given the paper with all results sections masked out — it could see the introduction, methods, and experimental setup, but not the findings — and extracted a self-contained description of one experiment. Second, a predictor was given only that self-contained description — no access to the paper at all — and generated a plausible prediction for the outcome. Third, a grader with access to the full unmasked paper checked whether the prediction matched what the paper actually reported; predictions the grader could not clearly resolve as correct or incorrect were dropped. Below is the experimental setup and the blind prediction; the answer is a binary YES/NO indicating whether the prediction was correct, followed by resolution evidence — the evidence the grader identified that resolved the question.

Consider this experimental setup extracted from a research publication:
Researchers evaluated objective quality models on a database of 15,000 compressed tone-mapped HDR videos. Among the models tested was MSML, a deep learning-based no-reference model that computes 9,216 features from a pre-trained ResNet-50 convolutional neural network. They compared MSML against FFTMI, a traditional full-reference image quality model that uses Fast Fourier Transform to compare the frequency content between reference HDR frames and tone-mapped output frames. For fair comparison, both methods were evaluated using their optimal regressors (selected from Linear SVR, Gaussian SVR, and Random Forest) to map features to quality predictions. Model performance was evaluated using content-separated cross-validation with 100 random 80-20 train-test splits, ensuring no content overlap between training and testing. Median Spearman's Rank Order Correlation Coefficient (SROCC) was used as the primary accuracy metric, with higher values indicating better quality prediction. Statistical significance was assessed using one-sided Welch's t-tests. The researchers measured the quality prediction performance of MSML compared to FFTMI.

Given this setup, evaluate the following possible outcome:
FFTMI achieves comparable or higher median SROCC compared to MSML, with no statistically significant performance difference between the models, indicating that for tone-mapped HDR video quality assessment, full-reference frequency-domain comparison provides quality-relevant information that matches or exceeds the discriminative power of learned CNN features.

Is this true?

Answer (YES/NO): NO